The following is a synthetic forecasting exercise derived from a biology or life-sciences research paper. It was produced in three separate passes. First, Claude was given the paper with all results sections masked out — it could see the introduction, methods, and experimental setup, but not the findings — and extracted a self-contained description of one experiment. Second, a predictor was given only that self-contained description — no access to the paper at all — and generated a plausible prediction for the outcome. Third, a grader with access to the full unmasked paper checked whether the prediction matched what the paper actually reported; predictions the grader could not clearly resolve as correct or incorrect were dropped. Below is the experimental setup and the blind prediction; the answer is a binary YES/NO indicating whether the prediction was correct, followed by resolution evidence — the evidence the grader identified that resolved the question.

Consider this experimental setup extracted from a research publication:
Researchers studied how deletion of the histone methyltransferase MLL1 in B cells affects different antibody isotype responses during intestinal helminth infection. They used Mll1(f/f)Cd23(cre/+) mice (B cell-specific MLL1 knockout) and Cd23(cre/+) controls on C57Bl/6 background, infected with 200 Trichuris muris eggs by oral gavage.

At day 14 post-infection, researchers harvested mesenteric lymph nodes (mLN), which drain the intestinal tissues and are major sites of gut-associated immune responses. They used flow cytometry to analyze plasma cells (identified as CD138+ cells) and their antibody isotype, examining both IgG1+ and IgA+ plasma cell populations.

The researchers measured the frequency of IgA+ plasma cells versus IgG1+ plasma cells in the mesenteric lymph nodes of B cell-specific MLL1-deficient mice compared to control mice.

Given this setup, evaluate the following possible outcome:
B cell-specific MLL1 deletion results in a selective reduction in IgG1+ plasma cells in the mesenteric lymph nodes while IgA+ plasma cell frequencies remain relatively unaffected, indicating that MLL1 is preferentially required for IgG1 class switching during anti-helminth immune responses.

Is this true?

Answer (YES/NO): NO